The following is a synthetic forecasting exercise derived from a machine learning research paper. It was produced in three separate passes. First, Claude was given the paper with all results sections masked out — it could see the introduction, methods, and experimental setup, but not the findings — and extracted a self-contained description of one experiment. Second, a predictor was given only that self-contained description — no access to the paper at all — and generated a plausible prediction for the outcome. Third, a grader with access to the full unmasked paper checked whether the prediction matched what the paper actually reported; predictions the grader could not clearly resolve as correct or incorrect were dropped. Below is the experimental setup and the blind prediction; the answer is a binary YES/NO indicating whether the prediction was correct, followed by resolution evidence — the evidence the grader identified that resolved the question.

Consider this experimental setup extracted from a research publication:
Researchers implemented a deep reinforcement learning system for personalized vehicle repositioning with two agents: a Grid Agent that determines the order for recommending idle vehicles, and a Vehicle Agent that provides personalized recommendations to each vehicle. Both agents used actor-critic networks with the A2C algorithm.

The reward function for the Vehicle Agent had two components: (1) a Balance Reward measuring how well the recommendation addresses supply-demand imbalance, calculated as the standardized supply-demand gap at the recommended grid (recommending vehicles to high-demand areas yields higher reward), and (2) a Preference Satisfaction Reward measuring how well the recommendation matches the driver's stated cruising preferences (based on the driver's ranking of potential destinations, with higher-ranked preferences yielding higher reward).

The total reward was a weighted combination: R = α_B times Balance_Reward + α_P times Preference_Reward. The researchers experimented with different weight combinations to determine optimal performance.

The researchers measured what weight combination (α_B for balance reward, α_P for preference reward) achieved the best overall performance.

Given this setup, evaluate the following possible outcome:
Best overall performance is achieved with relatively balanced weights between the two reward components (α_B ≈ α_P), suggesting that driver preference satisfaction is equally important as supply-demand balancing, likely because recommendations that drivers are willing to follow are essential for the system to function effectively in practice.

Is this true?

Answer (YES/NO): NO